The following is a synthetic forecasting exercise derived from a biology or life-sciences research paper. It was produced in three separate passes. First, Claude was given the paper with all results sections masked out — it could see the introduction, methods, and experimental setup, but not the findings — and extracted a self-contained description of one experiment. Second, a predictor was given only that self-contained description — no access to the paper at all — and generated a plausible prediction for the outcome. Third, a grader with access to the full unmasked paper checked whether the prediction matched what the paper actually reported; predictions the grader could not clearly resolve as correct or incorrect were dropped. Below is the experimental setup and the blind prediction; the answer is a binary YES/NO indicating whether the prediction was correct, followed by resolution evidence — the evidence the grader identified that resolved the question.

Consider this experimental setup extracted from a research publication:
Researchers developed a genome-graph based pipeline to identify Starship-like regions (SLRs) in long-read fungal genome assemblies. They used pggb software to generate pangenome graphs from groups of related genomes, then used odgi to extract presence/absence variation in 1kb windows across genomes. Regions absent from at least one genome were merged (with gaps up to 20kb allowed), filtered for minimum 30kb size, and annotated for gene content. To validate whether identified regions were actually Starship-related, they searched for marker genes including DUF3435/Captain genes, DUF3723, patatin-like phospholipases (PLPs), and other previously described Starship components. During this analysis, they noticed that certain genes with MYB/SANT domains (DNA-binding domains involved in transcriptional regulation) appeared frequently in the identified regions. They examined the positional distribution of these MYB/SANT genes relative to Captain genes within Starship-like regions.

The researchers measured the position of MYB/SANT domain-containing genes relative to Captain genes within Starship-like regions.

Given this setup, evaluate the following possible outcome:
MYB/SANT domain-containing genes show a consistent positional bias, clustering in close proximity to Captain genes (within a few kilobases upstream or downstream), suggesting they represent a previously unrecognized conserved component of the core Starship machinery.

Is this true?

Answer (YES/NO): NO